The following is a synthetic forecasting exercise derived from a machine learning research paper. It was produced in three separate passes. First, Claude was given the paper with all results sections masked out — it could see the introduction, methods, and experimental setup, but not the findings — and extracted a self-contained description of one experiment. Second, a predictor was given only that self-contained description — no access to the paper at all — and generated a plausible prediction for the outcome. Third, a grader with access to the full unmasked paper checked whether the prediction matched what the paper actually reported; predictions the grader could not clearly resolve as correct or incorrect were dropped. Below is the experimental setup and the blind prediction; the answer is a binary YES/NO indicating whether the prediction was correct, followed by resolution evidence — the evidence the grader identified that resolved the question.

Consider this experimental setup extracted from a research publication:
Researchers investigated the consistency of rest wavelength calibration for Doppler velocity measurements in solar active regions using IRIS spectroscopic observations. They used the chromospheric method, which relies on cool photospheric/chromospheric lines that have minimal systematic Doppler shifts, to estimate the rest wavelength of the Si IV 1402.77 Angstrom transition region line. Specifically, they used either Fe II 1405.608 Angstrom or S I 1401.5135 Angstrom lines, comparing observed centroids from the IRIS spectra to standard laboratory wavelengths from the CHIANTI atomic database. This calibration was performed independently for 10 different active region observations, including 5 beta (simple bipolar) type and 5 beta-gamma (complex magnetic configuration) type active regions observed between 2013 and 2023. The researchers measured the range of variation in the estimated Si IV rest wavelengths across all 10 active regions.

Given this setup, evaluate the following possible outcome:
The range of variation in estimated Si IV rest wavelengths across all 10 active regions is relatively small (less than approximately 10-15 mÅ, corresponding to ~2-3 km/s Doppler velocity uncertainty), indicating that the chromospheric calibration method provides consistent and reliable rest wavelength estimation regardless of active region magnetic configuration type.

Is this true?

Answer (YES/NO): YES